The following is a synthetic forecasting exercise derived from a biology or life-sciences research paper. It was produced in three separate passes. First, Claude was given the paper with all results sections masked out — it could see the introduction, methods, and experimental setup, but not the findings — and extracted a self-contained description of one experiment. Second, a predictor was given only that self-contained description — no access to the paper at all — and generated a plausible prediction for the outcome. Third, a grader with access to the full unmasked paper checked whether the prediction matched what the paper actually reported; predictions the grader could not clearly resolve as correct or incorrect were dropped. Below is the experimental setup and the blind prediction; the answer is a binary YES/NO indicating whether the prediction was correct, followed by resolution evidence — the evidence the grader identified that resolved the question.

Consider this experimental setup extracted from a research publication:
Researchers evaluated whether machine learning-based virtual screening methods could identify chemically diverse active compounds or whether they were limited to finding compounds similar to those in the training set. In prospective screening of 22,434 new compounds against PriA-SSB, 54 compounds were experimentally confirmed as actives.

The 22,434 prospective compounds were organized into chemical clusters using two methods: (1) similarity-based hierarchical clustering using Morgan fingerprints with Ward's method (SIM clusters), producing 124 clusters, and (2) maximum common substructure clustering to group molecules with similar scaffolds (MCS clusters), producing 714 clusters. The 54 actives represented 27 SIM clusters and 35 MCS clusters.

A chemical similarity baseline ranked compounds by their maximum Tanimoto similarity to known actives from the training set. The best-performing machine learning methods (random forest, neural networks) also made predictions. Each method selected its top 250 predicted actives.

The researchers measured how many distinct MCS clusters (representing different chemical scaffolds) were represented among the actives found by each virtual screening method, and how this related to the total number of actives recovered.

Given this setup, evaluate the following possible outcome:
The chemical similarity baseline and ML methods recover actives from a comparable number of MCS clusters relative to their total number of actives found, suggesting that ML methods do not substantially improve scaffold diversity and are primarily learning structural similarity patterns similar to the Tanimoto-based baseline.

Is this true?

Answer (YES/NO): NO